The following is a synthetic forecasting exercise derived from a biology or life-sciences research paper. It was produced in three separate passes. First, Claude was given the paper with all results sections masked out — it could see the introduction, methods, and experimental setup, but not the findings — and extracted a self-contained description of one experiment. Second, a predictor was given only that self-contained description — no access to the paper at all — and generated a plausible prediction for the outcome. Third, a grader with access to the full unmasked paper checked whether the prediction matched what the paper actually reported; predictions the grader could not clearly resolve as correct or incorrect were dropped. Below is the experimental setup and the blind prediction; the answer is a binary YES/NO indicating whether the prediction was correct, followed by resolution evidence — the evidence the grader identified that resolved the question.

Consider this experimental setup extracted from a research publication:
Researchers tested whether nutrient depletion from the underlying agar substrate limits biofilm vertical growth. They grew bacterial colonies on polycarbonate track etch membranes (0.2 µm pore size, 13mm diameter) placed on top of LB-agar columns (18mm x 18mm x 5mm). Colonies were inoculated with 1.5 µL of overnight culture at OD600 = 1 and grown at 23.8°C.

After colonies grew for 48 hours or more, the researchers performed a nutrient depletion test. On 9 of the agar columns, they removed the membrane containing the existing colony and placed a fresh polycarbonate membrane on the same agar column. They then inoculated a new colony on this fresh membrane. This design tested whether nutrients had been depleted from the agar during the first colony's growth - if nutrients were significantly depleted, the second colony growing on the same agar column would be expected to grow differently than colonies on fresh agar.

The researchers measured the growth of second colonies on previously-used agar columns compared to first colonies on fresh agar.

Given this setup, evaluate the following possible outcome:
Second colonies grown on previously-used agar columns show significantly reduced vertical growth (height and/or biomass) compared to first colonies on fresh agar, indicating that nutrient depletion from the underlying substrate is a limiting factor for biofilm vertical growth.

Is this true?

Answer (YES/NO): NO